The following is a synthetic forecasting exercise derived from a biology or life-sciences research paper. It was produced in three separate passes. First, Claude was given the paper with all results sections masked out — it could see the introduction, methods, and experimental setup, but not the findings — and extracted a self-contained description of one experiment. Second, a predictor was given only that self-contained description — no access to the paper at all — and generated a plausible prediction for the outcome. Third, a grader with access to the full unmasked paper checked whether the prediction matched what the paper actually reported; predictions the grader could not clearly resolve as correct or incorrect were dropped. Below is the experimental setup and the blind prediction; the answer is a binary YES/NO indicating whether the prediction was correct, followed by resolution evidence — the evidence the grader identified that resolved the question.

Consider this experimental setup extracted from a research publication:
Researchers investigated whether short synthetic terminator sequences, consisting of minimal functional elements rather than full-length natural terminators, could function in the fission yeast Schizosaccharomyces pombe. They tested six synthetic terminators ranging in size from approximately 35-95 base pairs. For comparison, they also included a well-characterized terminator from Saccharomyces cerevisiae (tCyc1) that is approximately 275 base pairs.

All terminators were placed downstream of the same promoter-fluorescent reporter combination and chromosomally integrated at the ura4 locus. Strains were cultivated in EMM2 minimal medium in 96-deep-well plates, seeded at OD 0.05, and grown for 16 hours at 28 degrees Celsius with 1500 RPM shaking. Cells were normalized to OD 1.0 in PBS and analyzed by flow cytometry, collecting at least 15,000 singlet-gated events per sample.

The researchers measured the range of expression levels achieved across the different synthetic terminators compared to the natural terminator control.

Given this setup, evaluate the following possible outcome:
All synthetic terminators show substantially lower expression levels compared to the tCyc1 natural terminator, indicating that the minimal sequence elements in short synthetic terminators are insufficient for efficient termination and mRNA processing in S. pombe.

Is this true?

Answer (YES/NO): NO